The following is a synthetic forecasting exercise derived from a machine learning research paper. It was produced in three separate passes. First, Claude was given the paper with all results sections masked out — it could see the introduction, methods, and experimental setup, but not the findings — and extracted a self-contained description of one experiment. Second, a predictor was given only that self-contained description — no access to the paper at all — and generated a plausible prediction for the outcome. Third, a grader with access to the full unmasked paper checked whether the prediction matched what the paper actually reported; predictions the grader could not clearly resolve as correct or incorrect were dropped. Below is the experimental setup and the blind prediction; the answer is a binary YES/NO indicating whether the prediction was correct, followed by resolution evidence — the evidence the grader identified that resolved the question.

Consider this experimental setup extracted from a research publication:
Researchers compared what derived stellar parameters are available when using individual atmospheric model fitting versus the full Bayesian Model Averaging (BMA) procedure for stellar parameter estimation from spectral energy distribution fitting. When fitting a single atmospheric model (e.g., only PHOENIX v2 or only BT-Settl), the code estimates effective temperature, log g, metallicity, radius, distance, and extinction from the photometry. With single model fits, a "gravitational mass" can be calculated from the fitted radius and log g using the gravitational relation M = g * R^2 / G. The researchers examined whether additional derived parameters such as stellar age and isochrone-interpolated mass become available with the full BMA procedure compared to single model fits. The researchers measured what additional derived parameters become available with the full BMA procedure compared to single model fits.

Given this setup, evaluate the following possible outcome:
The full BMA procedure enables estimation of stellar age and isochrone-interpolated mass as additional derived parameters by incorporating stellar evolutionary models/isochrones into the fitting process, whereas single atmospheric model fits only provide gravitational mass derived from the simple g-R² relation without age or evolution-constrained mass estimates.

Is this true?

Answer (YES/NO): YES